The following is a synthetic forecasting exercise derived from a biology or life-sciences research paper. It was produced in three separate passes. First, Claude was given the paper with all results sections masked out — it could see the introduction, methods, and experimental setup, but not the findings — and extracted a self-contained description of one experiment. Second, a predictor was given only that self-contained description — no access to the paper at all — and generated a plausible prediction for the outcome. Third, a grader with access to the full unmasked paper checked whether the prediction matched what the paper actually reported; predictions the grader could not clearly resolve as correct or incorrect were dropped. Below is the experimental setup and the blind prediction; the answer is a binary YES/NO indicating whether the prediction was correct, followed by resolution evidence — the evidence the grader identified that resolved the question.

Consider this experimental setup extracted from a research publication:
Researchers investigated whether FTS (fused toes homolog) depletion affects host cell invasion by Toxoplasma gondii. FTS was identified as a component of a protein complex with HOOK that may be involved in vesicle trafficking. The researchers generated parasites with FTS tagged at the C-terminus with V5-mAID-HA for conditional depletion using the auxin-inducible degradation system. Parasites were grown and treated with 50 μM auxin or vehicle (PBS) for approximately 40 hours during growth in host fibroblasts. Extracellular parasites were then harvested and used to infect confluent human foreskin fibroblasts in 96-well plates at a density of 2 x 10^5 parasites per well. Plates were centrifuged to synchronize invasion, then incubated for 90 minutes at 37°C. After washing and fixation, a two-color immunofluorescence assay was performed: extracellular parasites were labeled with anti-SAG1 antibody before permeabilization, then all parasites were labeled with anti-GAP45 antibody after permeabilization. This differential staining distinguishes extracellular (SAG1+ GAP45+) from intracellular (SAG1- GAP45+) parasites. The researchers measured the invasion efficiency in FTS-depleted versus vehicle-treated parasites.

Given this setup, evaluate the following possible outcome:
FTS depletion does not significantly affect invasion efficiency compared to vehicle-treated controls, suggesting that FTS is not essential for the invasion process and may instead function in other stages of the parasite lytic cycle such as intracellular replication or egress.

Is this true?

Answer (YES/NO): NO